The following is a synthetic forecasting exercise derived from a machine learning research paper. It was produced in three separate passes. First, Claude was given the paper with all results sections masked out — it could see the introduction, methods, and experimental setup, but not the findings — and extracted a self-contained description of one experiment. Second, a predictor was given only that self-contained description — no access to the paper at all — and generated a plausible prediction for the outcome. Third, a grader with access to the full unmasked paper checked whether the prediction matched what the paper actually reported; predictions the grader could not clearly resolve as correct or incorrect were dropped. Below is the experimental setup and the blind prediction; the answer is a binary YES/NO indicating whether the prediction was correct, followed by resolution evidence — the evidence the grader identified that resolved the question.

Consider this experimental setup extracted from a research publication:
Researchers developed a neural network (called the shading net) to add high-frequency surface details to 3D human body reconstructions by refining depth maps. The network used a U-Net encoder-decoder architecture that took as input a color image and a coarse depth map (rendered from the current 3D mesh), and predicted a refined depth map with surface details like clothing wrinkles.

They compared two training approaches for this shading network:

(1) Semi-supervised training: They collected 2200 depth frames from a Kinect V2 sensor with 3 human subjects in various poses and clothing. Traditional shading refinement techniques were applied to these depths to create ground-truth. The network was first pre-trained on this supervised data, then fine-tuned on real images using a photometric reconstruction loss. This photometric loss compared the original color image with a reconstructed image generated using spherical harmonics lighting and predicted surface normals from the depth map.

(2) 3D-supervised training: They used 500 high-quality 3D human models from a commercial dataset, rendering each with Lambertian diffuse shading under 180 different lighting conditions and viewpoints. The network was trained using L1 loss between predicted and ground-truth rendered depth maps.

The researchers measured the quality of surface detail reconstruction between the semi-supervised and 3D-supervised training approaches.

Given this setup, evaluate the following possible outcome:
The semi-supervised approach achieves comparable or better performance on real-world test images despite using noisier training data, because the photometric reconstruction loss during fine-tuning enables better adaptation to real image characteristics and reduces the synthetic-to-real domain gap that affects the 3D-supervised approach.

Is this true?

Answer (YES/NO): NO